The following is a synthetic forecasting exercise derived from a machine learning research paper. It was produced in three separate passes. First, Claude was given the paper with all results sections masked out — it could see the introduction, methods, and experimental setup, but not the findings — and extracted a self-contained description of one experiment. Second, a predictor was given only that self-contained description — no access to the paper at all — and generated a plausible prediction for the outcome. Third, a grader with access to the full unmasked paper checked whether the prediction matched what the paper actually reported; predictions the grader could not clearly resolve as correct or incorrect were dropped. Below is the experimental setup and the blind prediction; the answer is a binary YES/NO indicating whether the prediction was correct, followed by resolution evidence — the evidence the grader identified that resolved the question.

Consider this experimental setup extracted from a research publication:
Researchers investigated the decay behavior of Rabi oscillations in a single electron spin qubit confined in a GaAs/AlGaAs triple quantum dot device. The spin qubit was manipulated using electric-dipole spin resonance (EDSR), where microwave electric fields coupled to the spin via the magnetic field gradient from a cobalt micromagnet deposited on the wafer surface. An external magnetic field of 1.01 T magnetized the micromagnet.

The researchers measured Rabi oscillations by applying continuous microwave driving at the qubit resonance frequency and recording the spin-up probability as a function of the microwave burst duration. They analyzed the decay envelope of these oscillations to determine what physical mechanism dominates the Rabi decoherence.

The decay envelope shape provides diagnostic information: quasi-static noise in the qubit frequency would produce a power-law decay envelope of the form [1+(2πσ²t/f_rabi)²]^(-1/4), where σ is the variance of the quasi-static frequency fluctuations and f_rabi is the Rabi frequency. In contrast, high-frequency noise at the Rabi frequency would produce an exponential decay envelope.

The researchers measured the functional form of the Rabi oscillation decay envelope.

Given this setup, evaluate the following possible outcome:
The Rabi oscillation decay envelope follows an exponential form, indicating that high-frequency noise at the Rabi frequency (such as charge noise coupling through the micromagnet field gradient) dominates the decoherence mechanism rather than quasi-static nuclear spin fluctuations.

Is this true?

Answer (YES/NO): YES